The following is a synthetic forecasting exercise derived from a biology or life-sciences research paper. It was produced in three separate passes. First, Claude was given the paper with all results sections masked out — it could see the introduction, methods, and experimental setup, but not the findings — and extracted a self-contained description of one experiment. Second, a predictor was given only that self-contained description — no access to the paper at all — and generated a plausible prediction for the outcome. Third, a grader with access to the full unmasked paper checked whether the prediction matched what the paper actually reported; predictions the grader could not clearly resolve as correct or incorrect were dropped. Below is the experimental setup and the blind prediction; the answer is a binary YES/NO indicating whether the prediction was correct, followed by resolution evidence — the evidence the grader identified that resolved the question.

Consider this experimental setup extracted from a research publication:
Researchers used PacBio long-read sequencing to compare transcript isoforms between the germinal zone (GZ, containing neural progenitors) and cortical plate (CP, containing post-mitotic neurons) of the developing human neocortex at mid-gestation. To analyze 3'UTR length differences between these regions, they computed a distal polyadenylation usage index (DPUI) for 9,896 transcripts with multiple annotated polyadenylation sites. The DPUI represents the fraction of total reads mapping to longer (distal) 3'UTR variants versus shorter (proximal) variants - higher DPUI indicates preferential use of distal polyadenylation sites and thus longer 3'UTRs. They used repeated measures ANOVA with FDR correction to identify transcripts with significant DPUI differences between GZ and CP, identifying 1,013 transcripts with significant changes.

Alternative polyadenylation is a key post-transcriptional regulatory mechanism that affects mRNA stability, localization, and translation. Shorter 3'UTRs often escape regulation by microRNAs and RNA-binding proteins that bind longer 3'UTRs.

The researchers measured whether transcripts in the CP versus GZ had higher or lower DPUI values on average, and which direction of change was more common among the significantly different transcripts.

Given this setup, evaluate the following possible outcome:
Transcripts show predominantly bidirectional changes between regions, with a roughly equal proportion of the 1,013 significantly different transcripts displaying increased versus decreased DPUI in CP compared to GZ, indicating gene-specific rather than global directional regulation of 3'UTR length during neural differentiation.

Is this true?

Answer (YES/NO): NO